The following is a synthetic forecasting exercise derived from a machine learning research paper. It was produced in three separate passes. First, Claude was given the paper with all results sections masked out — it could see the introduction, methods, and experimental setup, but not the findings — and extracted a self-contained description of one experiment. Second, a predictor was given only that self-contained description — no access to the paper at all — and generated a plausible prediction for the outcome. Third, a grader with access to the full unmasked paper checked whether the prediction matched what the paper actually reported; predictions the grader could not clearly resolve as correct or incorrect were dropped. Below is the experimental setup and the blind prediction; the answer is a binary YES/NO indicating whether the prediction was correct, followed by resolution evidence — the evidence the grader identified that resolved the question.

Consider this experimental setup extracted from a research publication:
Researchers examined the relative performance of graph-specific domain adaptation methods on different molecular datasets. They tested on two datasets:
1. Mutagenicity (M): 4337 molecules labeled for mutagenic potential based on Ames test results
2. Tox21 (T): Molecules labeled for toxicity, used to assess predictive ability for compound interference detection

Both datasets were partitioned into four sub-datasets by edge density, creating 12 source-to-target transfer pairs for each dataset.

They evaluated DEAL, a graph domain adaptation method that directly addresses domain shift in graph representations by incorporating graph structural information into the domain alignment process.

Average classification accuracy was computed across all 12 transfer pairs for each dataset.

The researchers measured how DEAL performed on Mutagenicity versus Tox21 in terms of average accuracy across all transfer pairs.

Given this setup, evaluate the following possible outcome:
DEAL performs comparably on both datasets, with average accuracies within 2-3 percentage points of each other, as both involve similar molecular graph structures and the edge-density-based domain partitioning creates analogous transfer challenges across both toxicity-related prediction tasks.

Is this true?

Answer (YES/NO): NO